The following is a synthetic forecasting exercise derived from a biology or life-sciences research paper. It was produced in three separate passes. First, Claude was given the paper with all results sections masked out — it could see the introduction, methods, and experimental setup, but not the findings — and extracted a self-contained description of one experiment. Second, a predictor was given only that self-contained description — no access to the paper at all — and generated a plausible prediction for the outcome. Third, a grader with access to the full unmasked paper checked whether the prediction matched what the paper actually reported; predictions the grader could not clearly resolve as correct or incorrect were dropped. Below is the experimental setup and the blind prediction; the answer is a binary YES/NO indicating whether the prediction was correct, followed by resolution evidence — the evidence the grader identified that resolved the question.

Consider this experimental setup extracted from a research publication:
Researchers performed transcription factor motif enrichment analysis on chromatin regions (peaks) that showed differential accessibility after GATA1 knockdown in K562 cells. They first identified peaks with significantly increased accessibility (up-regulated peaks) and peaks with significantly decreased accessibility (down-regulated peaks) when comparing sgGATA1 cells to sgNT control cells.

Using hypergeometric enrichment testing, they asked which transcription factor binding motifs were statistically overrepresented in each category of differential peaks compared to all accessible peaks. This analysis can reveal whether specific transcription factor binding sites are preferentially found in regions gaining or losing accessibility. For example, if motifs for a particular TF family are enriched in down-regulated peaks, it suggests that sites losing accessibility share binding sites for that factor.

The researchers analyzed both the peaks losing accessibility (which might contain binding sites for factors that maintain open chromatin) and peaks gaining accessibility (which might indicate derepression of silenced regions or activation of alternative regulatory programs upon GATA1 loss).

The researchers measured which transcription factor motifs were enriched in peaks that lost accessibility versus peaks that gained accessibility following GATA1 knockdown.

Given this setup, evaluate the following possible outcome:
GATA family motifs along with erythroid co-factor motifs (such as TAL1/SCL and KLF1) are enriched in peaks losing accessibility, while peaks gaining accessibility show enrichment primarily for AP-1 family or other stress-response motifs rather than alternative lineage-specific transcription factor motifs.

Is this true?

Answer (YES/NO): NO